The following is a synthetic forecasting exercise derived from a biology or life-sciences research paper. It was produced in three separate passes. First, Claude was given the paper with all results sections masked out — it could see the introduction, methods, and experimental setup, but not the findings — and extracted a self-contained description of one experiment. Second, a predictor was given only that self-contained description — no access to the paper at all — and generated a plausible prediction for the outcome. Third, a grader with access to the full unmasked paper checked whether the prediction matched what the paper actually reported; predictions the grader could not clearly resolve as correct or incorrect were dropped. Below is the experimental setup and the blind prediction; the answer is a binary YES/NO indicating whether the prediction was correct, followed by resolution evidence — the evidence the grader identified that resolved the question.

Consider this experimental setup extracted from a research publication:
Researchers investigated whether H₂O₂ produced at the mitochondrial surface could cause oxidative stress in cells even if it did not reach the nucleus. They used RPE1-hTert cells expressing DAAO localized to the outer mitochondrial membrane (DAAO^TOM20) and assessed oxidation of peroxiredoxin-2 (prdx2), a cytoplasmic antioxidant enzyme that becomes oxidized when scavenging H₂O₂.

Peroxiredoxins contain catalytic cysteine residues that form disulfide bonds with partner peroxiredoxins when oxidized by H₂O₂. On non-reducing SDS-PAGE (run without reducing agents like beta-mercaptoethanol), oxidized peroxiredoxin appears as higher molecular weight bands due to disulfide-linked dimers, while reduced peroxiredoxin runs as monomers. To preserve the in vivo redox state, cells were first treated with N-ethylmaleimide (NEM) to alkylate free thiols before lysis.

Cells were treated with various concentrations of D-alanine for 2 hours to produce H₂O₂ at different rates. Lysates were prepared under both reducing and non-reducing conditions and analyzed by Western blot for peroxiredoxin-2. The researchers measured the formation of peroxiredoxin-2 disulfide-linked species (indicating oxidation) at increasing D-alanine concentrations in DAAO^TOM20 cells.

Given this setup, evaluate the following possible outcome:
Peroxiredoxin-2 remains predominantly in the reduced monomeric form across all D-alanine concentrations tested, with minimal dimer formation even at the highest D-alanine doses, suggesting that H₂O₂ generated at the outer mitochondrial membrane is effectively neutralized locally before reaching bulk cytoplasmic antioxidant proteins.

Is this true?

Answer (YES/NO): NO